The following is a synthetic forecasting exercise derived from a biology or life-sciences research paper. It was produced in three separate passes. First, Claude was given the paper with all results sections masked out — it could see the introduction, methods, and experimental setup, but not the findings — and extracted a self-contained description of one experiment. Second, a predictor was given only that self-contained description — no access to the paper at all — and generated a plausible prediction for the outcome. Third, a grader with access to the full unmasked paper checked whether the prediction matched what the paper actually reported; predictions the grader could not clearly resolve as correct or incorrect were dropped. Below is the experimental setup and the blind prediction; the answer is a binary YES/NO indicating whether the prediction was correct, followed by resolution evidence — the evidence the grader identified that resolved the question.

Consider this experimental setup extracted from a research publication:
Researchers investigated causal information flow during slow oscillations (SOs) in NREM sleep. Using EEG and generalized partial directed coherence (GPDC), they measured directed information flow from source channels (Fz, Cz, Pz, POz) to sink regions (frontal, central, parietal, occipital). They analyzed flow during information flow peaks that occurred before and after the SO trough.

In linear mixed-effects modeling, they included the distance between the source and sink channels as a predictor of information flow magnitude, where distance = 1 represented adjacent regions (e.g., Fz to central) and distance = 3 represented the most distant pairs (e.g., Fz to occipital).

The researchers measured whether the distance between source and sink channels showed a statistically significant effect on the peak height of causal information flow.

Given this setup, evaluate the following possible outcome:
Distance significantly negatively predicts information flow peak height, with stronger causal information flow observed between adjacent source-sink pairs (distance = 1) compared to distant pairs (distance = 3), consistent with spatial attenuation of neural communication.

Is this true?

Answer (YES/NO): NO